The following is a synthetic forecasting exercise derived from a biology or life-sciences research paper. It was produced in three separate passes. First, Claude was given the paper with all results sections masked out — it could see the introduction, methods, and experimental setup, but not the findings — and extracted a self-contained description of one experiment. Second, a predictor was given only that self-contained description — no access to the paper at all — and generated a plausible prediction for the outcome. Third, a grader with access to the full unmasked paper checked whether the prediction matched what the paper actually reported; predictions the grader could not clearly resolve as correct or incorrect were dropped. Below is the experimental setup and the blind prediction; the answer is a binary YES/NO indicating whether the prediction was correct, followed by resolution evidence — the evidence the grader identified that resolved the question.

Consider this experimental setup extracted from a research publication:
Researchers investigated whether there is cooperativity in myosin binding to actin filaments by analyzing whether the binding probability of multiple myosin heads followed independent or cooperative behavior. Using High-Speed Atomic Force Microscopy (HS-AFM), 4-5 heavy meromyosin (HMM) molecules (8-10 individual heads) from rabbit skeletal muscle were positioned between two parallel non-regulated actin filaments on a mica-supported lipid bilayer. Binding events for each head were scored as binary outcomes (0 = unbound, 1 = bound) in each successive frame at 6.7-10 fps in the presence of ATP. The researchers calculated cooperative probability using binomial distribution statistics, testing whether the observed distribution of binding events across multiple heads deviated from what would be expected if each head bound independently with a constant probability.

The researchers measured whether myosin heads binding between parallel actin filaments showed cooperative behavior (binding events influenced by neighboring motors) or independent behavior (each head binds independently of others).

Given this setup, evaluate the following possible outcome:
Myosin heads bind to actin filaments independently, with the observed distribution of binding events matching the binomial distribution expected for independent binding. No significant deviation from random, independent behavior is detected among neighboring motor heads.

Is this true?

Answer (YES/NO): YES